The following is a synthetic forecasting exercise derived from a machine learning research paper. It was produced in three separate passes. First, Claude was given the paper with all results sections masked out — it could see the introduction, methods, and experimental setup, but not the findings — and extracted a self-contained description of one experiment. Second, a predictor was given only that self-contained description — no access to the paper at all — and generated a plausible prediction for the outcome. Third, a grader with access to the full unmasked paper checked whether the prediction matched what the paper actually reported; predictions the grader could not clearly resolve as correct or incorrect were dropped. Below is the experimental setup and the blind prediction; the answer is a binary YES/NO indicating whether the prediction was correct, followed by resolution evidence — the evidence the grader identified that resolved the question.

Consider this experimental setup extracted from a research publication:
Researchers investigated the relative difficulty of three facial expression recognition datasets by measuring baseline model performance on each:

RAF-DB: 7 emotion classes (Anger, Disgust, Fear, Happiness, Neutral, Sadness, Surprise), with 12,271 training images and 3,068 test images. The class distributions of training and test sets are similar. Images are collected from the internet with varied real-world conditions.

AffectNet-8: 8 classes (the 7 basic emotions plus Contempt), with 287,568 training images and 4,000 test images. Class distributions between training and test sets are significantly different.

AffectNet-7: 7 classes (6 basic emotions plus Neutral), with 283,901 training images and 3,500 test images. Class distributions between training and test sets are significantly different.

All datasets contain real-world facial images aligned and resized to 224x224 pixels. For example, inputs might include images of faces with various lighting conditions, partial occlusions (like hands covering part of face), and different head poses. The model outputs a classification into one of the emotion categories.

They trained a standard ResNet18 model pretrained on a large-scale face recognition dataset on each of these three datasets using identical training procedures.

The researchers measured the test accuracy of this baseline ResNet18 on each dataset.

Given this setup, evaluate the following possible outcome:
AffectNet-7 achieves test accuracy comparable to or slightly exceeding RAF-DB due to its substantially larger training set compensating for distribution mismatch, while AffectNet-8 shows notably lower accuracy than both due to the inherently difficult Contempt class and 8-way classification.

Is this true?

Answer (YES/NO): NO